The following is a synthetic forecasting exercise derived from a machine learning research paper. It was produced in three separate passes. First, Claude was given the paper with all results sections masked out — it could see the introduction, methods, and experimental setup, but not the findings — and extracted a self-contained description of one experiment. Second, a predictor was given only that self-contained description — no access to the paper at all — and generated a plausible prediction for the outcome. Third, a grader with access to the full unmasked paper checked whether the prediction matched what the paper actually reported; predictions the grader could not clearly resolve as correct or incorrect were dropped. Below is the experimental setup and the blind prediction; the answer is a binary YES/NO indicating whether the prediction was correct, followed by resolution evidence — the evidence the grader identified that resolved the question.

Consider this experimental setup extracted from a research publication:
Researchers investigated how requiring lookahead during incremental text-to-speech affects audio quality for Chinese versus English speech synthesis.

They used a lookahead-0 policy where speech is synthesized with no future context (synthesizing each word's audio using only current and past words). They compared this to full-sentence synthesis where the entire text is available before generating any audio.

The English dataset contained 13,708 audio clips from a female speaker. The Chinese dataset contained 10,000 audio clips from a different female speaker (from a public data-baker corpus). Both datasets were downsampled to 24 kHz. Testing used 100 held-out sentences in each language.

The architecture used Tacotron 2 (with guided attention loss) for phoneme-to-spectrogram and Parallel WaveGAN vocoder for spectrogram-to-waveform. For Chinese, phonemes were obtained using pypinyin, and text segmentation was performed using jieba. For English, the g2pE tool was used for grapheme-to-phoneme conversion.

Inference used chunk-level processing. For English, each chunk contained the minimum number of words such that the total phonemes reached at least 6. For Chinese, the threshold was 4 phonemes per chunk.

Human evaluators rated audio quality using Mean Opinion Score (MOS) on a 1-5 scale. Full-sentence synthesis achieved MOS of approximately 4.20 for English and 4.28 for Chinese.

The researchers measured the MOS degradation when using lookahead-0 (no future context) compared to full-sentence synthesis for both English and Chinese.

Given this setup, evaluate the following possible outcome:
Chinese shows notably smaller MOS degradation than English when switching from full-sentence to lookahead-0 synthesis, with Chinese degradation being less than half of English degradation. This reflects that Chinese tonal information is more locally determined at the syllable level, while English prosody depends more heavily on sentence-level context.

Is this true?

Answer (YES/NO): NO